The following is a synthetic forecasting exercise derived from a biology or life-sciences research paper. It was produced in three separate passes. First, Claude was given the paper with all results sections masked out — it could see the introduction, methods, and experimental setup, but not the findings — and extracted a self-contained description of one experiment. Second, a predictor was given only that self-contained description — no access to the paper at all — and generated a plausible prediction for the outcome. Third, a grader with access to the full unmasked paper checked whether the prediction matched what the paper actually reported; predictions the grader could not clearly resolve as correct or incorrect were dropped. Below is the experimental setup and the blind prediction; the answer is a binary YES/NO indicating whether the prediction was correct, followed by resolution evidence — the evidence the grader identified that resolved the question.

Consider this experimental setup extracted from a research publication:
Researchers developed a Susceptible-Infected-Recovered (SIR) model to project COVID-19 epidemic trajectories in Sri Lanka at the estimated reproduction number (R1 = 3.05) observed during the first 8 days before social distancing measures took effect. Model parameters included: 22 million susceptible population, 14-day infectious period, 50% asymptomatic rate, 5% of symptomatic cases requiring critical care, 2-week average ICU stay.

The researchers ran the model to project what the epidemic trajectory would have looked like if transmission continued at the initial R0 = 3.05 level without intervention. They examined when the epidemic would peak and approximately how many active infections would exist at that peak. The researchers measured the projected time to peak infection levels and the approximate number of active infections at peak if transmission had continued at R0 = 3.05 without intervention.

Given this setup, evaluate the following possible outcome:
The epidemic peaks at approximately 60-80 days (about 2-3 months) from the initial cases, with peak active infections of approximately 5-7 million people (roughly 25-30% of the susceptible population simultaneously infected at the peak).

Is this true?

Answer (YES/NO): NO